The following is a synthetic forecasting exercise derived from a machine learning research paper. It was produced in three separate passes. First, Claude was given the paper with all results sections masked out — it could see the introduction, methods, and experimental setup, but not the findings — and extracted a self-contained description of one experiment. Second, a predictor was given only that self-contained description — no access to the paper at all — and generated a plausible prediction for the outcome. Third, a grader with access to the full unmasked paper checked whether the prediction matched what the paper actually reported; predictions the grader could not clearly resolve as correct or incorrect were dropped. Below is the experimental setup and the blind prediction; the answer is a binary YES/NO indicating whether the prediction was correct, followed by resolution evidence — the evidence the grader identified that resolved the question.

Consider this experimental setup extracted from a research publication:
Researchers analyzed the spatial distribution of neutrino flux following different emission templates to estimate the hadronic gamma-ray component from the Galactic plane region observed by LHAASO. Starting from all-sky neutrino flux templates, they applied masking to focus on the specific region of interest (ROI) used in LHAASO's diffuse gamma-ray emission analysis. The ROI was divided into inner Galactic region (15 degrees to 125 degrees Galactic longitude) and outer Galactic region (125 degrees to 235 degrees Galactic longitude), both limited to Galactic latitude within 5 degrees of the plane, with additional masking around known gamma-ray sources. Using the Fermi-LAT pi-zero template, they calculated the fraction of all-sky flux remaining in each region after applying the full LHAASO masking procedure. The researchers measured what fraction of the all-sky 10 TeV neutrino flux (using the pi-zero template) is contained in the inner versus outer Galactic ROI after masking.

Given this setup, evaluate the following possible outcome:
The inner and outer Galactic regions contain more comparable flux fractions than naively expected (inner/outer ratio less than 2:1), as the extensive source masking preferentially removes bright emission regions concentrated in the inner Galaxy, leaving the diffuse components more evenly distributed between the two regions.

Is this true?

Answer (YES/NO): YES